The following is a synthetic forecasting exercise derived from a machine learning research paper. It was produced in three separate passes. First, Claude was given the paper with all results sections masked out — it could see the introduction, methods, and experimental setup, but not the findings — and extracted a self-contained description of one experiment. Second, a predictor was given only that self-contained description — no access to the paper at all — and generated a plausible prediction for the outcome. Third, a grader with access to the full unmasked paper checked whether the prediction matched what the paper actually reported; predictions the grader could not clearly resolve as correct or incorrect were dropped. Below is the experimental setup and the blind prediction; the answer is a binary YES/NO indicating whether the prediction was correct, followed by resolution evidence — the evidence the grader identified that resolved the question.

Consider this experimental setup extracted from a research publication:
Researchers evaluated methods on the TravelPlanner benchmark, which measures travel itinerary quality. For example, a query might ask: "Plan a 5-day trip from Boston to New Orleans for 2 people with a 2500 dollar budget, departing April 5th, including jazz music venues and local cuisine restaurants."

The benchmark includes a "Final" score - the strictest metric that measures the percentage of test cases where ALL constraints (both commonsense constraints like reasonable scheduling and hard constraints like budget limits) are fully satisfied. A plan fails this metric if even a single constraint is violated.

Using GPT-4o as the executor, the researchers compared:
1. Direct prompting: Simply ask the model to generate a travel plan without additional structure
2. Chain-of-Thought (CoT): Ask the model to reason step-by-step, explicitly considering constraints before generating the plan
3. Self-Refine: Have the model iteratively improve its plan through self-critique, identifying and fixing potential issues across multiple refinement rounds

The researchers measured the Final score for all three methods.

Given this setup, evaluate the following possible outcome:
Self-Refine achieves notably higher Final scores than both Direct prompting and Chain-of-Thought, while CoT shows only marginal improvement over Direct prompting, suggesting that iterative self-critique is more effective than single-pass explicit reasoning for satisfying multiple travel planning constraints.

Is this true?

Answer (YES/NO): NO